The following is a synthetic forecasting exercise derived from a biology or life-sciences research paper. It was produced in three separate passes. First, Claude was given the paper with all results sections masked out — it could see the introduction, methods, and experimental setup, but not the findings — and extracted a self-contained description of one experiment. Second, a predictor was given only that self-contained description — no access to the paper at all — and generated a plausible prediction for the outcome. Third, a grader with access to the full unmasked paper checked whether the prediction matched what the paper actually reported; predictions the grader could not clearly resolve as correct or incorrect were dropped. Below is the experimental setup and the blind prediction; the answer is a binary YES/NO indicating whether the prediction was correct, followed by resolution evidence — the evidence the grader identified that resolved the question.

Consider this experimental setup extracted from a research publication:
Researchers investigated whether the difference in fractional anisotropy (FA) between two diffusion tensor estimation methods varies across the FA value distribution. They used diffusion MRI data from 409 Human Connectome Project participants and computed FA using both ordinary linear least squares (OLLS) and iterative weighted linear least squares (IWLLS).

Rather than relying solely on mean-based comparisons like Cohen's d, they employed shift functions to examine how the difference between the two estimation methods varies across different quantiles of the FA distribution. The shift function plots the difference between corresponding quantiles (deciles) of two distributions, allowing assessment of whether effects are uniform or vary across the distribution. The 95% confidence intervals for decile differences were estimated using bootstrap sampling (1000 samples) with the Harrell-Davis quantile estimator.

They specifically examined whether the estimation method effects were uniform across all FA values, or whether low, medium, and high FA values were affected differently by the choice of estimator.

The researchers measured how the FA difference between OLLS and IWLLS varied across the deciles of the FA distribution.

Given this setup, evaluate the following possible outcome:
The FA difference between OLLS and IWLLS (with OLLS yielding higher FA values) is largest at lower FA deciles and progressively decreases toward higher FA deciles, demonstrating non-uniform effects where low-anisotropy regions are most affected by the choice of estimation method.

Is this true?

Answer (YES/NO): NO